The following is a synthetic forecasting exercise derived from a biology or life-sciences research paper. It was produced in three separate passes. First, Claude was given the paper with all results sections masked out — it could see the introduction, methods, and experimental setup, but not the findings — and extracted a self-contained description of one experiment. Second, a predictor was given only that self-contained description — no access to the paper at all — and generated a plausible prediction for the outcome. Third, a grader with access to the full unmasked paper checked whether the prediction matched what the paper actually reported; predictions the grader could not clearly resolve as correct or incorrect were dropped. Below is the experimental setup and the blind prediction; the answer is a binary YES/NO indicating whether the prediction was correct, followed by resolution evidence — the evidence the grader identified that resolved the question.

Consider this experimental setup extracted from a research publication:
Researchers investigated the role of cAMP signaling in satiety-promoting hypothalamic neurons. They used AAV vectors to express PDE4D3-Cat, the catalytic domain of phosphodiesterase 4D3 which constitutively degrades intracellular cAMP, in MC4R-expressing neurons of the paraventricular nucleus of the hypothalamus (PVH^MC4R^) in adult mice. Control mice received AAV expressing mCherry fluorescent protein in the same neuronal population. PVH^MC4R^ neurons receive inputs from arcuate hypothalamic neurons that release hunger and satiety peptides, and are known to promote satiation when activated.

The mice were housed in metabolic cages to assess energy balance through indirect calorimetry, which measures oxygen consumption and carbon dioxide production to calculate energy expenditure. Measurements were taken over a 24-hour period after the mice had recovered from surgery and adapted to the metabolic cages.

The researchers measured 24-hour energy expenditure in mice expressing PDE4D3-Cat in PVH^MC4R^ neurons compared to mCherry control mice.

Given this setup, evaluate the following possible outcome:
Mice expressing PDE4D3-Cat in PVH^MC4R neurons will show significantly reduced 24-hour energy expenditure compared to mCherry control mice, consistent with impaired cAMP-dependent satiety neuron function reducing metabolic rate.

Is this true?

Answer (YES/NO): NO